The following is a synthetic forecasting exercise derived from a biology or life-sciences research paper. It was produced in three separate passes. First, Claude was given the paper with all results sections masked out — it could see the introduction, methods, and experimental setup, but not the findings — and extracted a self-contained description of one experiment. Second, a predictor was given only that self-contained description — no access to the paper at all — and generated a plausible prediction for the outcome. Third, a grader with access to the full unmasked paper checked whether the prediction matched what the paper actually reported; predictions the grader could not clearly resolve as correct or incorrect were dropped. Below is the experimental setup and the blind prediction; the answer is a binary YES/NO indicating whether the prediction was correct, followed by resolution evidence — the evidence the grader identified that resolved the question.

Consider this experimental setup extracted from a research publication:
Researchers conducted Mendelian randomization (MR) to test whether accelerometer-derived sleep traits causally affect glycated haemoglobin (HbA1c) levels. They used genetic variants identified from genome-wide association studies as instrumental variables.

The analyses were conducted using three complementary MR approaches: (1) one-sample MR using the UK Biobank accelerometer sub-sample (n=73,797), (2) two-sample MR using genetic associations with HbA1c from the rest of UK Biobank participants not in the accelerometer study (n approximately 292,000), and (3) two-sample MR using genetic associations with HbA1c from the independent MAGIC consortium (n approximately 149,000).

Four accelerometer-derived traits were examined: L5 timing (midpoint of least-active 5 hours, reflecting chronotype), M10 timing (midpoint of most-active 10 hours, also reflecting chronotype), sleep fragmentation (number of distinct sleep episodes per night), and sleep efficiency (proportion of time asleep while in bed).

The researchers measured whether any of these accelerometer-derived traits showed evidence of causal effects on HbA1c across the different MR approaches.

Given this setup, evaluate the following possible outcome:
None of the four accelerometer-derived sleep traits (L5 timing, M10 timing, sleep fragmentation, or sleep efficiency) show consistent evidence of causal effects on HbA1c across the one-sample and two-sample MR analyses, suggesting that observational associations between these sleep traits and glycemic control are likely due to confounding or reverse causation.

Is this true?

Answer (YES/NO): YES